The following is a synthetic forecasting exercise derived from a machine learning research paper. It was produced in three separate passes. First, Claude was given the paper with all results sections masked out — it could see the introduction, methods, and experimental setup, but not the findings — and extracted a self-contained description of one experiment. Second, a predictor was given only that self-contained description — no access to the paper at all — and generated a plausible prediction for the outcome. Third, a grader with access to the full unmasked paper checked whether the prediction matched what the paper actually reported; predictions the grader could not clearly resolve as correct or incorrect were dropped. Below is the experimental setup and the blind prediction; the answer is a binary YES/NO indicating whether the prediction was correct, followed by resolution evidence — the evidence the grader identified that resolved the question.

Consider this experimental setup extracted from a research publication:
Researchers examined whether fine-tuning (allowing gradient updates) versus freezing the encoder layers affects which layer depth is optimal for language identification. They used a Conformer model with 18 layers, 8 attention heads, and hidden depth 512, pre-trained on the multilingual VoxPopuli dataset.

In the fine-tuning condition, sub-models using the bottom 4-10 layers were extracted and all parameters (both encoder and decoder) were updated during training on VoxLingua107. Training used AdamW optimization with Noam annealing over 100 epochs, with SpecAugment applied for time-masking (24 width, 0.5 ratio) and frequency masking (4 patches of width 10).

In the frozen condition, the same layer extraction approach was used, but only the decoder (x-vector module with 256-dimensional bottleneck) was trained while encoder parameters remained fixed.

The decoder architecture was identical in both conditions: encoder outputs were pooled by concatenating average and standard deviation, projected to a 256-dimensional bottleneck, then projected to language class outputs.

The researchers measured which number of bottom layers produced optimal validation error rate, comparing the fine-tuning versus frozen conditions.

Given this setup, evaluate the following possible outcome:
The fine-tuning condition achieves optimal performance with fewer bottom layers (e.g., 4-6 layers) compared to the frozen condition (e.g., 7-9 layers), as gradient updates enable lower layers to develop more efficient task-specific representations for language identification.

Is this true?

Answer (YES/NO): NO